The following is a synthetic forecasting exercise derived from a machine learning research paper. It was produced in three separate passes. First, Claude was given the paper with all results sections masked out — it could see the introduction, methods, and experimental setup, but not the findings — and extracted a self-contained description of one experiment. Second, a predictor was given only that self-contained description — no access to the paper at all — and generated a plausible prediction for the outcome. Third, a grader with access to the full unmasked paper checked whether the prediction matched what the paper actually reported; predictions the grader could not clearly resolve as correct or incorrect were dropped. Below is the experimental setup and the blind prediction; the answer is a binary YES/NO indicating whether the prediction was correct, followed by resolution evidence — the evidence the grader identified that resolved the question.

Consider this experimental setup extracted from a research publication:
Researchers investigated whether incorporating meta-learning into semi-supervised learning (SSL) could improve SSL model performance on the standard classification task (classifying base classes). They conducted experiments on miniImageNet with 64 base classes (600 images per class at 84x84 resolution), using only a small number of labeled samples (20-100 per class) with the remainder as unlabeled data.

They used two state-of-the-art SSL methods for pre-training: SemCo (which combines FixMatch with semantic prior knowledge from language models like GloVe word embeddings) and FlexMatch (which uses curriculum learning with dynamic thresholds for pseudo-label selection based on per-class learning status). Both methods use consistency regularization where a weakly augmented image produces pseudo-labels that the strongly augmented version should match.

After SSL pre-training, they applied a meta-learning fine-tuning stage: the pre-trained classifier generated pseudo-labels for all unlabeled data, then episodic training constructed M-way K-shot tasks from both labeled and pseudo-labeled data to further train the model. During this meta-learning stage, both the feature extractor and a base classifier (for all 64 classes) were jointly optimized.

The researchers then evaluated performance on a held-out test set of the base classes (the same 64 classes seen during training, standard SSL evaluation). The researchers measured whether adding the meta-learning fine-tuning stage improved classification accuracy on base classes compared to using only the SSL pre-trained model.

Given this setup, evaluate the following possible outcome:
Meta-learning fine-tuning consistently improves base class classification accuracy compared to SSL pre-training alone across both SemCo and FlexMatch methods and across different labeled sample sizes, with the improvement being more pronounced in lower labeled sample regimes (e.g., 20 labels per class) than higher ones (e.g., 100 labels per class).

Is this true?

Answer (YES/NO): NO